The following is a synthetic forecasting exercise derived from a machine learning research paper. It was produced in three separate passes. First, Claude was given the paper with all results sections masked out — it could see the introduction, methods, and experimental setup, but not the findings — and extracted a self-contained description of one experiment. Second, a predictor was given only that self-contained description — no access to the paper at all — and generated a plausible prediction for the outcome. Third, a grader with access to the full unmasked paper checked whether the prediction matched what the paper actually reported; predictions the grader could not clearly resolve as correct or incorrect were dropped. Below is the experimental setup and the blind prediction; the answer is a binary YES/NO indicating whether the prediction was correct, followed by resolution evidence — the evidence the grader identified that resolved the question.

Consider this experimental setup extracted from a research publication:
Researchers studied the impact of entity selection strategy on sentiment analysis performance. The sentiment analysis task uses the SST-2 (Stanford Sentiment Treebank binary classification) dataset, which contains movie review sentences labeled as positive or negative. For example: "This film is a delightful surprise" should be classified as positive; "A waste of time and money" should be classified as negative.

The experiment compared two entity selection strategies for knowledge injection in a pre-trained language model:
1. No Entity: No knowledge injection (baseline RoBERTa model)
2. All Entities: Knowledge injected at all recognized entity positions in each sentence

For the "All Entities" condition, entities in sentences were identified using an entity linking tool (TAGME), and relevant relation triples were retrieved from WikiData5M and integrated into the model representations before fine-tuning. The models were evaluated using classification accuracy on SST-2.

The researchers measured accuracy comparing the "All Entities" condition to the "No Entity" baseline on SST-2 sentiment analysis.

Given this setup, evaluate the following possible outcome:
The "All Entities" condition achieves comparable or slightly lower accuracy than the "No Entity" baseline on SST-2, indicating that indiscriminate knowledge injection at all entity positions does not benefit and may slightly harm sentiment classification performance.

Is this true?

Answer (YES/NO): YES